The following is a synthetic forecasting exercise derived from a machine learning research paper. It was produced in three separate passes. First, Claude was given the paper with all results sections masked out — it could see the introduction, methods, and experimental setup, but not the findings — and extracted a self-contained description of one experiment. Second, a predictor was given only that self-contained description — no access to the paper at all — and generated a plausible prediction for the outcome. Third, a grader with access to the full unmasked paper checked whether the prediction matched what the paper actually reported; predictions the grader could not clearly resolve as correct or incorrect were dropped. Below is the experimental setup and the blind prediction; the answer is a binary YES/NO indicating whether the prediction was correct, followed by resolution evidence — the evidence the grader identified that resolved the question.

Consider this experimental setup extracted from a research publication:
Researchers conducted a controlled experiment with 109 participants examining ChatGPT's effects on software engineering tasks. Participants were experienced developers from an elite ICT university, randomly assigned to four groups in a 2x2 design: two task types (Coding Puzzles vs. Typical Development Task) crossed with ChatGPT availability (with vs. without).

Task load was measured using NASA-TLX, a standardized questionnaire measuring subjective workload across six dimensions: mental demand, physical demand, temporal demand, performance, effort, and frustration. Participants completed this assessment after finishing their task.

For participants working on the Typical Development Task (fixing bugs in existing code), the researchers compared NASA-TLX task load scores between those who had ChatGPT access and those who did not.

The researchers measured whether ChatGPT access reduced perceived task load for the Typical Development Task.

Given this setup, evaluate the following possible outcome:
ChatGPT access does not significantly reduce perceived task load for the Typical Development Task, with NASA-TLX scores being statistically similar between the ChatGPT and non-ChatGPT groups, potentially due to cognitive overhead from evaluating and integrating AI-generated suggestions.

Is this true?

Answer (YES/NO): YES